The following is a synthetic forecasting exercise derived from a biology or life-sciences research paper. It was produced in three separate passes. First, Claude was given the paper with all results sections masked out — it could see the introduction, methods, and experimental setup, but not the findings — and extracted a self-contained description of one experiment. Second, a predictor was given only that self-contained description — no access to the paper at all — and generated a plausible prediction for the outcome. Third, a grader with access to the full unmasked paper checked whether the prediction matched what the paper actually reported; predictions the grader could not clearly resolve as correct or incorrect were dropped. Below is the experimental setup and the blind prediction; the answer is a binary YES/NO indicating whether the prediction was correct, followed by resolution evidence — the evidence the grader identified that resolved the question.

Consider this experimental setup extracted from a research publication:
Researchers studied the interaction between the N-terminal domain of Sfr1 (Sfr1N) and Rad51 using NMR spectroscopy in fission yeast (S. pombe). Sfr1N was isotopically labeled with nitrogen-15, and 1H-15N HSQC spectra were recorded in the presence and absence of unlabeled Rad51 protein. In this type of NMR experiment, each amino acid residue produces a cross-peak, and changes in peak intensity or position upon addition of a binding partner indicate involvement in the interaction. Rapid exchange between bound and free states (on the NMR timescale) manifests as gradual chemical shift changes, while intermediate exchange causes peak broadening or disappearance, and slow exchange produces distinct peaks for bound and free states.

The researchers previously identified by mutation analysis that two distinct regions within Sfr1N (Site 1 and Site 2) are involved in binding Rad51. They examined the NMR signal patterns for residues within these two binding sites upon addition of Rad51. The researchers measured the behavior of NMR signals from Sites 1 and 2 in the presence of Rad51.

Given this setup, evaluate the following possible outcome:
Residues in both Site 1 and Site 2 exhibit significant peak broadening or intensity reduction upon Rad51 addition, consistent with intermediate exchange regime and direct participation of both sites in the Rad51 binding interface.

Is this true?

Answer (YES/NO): NO